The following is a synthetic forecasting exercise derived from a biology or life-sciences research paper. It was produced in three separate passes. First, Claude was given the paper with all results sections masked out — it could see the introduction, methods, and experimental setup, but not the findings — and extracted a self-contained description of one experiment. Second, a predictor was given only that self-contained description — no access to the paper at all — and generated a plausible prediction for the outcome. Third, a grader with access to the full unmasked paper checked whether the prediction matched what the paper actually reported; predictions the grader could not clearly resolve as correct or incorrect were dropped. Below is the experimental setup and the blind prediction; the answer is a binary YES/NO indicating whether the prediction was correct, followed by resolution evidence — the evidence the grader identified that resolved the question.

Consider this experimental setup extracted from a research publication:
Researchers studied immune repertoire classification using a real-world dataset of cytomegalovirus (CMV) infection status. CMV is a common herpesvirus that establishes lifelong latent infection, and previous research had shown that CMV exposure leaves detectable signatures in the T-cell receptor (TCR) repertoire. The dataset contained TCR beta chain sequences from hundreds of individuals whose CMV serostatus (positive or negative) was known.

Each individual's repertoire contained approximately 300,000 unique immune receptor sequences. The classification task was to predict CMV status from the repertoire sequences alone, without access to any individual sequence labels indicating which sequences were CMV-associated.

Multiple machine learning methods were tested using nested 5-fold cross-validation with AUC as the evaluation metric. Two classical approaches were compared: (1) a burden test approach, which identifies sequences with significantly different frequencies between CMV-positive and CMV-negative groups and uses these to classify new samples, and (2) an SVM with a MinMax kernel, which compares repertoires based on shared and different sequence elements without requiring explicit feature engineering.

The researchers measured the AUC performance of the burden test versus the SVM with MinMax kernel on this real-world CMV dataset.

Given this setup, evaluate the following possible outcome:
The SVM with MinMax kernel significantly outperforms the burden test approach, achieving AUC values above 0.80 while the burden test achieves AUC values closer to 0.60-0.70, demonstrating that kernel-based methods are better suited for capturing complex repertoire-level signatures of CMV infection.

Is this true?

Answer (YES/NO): YES